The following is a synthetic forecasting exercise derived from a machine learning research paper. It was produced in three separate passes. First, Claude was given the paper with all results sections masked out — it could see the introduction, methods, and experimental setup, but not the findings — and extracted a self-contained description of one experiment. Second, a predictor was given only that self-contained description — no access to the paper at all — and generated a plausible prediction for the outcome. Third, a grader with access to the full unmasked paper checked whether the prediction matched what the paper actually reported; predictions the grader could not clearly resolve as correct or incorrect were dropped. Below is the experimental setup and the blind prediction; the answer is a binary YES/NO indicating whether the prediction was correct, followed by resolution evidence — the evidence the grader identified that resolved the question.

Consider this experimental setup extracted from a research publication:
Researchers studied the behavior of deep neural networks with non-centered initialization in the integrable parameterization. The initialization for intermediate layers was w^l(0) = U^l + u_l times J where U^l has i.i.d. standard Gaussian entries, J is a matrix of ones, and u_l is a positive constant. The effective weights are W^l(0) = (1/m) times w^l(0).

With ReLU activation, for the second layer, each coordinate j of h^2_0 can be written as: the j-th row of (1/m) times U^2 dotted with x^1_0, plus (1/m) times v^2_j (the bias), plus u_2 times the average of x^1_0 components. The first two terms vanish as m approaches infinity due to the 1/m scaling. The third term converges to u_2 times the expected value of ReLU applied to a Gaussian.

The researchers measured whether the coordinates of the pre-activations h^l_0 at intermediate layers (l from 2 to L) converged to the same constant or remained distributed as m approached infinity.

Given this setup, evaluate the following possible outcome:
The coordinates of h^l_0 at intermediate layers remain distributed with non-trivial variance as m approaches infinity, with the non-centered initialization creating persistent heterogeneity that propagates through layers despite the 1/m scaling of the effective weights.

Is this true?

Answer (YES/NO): NO